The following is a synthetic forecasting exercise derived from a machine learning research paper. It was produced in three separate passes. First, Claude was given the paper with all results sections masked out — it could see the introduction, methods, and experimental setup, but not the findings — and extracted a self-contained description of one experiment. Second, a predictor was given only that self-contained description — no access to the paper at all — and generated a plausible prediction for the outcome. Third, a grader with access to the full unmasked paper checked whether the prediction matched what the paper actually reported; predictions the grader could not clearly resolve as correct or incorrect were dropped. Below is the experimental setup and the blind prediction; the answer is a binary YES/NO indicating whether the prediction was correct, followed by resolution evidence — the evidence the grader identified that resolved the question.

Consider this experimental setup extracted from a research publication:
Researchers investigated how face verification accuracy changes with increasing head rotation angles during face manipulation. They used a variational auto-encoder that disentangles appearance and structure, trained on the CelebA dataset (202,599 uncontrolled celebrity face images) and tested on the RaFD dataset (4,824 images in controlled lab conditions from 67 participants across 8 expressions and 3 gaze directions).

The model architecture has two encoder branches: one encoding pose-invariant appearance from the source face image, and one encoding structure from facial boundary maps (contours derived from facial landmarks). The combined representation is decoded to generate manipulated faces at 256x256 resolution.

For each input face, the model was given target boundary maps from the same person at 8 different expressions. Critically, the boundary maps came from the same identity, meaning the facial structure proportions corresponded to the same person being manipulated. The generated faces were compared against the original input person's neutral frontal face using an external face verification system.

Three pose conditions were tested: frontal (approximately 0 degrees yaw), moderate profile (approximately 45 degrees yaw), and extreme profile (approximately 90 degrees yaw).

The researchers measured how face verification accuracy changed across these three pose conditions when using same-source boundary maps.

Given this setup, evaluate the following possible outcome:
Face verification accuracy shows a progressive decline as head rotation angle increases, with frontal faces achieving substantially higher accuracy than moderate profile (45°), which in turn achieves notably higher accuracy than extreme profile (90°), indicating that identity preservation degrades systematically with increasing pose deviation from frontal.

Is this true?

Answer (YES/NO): YES